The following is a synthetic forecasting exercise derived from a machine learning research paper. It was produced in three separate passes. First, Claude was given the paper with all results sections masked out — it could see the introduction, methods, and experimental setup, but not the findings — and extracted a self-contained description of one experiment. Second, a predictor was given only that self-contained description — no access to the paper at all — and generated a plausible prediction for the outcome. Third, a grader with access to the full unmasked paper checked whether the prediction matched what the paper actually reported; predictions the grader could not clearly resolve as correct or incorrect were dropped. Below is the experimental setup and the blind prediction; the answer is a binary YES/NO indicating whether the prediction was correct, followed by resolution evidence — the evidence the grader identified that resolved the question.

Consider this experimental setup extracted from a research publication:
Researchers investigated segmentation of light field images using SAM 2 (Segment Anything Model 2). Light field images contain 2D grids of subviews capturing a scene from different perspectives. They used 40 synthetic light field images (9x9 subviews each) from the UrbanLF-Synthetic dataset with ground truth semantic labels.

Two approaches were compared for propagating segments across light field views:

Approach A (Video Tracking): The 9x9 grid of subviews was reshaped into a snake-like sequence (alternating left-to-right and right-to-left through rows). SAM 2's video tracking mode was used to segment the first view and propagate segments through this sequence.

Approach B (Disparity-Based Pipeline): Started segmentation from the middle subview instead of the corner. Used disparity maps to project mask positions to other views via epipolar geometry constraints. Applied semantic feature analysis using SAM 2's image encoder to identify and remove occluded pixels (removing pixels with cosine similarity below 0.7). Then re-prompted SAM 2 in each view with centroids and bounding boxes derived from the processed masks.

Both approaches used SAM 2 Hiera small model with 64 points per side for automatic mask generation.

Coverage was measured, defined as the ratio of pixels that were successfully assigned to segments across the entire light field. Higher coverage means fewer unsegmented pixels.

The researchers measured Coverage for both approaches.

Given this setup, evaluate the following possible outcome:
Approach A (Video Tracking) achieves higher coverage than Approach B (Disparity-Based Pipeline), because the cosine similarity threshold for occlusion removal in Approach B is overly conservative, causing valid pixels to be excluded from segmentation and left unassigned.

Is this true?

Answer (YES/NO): YES